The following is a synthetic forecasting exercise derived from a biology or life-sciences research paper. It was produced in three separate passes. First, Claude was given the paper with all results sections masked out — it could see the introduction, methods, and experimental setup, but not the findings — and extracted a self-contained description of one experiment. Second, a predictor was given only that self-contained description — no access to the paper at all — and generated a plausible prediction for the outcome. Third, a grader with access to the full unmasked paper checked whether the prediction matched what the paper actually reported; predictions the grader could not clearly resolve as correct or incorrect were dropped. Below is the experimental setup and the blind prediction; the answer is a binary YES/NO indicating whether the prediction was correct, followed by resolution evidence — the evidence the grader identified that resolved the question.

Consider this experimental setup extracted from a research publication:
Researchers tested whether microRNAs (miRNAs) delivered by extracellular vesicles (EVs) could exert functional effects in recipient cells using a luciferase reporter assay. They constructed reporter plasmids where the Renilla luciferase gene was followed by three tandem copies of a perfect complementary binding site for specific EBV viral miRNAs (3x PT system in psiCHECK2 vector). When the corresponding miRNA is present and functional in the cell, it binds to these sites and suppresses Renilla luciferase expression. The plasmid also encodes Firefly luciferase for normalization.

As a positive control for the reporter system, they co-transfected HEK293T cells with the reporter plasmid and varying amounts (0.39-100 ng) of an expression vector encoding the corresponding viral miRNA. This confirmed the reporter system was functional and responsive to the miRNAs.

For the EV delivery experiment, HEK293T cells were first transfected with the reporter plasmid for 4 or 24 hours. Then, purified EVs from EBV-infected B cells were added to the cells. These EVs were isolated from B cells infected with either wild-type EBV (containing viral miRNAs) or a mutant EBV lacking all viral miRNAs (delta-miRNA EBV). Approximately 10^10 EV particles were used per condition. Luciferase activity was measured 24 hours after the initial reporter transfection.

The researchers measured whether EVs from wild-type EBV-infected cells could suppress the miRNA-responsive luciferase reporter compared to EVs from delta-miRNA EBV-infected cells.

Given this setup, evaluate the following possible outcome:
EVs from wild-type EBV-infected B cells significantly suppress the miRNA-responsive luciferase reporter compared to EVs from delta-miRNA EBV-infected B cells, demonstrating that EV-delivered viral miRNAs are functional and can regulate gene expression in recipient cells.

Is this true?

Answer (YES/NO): NO